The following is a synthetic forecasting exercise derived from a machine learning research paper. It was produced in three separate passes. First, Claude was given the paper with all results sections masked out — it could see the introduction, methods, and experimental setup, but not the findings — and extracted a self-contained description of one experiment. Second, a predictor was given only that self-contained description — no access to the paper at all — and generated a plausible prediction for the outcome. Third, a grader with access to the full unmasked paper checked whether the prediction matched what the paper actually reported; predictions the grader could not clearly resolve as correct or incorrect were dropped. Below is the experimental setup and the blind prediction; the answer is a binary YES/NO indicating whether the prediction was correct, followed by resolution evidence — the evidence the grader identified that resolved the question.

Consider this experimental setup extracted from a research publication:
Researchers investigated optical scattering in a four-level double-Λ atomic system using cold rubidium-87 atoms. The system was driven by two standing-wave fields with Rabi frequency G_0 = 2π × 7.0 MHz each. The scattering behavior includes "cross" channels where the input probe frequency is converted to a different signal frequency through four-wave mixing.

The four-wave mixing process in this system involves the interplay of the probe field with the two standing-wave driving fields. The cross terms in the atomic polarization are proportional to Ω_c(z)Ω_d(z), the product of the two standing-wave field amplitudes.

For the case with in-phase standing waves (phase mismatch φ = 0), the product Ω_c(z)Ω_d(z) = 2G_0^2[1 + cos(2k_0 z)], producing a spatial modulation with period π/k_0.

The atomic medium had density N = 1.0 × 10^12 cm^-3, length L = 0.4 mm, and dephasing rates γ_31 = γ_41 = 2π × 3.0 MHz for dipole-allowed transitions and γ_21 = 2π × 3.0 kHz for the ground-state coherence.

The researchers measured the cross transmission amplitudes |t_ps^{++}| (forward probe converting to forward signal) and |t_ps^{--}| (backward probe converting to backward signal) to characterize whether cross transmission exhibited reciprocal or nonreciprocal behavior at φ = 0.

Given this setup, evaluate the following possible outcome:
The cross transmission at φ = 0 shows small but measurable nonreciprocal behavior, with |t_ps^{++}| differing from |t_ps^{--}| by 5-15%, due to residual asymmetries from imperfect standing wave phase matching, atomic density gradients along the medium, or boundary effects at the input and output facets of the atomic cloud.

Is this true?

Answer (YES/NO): NO